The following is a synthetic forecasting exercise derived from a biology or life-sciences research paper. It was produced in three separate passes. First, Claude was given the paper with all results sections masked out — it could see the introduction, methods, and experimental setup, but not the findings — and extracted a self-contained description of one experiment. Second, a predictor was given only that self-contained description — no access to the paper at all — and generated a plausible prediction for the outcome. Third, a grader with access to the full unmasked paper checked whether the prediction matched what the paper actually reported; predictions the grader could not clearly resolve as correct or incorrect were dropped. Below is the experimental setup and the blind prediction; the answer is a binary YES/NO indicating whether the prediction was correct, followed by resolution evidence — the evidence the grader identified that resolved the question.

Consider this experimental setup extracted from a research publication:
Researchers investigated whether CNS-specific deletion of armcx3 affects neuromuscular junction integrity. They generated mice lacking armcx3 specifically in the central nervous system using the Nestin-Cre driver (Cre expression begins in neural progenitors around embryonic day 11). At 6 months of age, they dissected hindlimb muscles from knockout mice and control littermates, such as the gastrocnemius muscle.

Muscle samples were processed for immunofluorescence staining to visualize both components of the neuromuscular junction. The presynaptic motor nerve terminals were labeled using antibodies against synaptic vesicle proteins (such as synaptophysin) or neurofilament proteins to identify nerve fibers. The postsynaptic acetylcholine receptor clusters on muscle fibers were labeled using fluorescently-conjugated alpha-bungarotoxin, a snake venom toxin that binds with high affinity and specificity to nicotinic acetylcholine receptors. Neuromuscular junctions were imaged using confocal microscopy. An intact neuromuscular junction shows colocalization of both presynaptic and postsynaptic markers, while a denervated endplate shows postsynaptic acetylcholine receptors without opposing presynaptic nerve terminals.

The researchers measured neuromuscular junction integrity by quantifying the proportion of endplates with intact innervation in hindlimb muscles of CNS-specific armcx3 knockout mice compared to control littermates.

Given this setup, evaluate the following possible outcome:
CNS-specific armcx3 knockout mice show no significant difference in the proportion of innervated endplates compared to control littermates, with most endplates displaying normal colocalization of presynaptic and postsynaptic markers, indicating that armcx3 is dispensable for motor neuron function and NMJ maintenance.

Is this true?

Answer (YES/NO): NO